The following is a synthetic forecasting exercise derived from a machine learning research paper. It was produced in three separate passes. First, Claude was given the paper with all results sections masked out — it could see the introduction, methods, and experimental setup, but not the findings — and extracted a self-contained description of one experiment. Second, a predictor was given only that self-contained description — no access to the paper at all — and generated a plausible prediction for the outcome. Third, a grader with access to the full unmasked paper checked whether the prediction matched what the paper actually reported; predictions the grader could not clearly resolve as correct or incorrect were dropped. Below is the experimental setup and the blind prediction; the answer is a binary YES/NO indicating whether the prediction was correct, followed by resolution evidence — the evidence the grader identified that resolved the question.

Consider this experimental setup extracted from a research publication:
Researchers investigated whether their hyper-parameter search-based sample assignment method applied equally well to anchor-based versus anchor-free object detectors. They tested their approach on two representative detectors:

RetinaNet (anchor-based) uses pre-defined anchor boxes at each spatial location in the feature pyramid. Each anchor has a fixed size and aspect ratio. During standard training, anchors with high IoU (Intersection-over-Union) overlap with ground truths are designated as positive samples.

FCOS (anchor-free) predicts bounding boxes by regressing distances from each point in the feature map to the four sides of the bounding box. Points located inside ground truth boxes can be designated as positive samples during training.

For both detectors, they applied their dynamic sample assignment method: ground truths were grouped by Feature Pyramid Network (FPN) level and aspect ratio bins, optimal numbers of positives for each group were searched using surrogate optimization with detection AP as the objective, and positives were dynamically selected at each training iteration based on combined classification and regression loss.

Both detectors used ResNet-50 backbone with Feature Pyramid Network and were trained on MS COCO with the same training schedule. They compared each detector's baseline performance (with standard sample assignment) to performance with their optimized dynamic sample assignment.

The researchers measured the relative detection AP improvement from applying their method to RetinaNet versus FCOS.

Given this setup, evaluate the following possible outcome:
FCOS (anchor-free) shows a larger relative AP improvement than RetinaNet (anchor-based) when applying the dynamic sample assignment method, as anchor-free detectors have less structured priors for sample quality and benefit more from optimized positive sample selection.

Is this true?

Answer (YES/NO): NO